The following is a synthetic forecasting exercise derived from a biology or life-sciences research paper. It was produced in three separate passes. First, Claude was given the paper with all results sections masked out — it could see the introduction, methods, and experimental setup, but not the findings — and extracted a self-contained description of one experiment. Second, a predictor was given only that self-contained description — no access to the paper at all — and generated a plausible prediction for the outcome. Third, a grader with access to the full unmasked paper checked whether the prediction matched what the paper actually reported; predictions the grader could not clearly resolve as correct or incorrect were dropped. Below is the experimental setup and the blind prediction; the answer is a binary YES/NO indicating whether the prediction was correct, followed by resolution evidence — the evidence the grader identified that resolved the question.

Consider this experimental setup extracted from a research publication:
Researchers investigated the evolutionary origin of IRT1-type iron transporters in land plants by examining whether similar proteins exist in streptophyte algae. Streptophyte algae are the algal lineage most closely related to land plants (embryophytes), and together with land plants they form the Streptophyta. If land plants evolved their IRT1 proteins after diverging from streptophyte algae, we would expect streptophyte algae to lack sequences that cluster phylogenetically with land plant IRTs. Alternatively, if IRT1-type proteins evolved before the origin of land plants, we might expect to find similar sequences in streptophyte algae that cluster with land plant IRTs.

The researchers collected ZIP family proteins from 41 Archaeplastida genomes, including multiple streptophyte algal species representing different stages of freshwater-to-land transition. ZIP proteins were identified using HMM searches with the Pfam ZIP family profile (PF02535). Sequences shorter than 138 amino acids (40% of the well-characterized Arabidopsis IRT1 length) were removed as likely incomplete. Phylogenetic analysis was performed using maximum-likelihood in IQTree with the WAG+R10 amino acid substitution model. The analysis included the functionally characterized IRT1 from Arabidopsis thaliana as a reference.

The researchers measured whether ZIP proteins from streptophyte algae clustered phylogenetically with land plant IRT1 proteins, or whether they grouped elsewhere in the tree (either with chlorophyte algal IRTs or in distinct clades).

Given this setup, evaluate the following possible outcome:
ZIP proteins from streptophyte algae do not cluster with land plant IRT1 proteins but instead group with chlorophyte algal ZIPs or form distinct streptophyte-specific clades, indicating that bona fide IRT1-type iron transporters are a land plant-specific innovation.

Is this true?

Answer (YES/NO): NO